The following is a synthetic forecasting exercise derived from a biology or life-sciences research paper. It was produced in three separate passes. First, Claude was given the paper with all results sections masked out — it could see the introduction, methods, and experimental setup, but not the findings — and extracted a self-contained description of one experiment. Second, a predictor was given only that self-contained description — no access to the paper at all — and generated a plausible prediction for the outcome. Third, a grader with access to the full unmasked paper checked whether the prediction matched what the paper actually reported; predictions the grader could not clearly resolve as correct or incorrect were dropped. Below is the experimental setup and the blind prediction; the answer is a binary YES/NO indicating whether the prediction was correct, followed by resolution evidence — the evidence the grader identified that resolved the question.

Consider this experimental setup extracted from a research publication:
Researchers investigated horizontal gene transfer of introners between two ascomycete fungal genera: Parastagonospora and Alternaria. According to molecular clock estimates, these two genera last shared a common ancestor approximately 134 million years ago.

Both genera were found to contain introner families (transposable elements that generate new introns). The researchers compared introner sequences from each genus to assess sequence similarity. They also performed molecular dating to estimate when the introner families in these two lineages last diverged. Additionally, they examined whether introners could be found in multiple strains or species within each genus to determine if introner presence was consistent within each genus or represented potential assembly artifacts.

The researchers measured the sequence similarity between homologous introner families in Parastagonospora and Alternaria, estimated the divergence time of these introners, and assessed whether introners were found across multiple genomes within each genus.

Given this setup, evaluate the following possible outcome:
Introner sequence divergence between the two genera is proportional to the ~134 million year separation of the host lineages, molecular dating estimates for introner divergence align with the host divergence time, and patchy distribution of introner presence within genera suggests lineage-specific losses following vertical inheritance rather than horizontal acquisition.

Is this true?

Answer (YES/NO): NO